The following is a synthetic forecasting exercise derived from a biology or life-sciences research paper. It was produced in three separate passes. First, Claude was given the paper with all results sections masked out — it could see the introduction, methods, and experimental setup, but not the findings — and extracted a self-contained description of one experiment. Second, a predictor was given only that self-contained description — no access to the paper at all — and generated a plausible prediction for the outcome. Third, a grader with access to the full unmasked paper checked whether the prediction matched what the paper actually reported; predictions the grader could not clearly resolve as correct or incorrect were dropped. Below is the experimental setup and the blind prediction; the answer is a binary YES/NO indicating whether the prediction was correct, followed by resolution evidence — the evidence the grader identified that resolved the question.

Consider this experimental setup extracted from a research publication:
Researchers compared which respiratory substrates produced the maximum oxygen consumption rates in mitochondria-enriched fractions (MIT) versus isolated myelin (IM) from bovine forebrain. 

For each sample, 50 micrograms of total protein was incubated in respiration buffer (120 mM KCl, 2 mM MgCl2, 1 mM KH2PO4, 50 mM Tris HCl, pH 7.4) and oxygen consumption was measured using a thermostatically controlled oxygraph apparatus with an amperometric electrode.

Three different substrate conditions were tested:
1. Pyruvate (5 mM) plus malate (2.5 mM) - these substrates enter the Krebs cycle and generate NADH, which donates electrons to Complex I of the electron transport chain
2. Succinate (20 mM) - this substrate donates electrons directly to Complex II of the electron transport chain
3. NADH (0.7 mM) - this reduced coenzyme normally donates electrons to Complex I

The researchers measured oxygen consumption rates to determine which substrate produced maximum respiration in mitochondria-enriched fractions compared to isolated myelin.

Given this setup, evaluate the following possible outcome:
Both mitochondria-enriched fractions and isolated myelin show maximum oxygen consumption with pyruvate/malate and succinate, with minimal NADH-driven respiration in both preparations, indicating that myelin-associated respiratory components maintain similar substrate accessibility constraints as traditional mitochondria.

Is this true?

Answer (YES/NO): NO